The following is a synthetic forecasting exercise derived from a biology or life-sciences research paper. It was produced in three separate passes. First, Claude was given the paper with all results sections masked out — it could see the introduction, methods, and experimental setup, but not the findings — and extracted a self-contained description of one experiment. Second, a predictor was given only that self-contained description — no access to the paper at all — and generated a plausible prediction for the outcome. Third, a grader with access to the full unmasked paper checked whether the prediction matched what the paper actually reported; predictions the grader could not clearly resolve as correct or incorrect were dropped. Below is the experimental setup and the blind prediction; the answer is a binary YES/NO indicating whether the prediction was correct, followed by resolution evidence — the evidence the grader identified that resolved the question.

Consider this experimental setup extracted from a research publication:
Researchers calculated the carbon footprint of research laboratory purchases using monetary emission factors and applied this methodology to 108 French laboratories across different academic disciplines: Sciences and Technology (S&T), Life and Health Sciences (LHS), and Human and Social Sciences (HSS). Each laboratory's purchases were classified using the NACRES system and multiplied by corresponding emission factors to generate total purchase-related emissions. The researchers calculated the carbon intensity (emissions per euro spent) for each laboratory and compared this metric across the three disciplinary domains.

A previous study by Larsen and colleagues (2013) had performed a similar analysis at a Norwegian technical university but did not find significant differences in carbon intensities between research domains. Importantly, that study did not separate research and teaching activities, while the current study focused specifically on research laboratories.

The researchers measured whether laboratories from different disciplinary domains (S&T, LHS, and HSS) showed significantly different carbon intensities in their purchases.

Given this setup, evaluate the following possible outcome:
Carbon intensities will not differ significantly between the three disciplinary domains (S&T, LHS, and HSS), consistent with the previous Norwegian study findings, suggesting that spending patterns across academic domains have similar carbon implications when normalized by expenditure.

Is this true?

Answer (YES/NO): NO